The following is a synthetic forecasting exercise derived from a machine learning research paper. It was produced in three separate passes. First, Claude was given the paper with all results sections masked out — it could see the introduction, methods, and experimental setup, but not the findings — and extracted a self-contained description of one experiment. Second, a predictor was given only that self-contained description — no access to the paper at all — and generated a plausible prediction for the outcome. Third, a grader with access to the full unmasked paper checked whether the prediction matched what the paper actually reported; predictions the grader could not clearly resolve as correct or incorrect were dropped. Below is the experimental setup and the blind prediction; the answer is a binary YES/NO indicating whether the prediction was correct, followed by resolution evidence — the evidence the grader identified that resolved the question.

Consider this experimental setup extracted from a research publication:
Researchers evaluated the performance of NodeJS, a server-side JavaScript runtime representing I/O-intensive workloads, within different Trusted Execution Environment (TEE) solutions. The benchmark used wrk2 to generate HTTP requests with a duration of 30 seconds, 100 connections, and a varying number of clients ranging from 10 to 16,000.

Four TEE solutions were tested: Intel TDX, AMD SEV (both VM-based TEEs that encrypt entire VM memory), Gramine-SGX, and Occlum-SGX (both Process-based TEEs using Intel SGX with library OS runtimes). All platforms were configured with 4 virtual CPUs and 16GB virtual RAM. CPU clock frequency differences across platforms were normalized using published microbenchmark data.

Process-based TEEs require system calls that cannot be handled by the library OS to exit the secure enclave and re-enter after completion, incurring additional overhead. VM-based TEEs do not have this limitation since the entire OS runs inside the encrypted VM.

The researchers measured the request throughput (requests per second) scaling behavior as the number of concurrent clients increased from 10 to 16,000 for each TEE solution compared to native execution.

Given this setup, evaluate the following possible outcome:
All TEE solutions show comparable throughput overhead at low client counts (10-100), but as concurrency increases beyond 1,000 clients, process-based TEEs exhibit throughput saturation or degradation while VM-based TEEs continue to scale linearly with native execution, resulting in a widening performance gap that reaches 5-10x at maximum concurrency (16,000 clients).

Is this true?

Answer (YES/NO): NO